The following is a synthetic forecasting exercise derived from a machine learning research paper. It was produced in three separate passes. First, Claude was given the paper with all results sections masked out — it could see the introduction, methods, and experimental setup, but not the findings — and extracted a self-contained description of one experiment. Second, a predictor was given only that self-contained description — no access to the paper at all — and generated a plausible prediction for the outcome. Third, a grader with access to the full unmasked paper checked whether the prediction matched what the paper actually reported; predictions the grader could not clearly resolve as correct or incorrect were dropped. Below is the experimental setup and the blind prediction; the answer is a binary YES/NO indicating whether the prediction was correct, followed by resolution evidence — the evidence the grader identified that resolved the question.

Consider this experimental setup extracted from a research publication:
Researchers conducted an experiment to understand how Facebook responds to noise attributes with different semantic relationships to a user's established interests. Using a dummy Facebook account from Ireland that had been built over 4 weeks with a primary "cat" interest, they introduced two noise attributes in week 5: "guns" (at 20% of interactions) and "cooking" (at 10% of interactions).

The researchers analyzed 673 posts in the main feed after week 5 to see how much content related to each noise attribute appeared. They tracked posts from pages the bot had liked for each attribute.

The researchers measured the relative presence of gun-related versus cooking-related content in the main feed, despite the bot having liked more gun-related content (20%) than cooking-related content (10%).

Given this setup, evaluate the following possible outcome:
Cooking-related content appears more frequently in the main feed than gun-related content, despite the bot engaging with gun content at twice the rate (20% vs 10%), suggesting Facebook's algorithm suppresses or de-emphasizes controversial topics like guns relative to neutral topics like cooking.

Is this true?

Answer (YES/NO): YES